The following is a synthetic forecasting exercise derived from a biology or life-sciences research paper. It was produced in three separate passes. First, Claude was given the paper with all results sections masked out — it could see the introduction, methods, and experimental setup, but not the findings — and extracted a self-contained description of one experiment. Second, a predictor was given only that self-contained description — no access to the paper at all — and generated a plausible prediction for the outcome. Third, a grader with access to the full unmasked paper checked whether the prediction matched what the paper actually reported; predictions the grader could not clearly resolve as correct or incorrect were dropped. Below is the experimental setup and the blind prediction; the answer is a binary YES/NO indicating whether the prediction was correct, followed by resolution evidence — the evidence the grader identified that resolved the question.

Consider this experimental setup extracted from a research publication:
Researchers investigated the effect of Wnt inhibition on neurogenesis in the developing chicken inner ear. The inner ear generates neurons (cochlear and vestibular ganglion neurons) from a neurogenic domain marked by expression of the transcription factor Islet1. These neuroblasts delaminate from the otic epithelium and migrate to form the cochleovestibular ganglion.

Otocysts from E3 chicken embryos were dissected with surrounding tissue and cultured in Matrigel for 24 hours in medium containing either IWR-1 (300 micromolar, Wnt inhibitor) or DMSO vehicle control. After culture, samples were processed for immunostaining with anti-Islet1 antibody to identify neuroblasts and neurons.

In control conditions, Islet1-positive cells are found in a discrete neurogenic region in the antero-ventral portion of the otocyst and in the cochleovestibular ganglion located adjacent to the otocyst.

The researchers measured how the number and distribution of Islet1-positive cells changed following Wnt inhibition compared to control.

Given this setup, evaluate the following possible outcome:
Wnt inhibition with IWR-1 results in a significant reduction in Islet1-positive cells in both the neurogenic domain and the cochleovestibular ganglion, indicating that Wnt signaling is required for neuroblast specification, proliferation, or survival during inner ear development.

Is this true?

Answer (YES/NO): NO